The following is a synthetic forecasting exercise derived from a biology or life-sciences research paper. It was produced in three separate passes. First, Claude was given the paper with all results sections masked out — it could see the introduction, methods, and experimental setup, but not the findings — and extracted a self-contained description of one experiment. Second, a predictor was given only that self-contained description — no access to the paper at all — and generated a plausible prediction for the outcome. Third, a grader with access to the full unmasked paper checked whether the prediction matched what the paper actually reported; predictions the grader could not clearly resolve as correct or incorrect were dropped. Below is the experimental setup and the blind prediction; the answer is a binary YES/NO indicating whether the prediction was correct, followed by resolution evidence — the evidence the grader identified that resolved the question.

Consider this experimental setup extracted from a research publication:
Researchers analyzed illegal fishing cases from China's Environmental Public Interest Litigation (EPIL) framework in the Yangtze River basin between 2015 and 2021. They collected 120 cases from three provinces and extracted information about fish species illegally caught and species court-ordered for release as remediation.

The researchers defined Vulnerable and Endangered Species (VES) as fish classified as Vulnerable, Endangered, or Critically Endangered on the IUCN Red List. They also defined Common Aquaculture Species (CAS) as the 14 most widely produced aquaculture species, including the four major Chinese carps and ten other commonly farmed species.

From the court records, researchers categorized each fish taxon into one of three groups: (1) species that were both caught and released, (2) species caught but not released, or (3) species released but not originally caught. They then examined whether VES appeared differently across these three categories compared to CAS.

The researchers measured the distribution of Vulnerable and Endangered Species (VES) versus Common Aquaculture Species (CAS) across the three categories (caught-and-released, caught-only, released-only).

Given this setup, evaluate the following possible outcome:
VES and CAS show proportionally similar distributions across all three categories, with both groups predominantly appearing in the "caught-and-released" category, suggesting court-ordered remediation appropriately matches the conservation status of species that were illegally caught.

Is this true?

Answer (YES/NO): NO